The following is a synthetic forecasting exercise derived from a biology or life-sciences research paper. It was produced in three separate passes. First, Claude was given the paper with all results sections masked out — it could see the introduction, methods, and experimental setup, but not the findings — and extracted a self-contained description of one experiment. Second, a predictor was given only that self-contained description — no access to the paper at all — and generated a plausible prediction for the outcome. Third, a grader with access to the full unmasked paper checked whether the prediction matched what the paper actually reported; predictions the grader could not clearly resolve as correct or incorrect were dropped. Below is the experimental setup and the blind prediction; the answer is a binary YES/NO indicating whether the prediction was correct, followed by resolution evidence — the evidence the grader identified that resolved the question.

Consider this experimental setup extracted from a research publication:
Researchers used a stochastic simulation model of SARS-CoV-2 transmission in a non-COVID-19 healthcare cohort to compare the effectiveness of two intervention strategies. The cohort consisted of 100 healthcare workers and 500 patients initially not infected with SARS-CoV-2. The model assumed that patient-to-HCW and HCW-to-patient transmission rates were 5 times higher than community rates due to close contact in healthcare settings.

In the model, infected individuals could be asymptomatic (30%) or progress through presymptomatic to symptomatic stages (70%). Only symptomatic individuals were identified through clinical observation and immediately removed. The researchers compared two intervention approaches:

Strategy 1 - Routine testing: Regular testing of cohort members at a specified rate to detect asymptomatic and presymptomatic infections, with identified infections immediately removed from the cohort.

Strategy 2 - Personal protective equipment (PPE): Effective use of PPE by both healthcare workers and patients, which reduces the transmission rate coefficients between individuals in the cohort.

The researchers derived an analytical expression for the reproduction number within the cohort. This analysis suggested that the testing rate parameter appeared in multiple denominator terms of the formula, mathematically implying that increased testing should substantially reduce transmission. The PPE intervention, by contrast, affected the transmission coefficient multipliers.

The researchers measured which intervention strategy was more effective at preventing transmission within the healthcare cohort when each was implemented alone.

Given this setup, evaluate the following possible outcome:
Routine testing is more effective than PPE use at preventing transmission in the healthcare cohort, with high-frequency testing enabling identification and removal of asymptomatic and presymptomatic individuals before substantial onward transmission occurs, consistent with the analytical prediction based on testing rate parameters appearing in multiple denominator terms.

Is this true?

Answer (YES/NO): NO